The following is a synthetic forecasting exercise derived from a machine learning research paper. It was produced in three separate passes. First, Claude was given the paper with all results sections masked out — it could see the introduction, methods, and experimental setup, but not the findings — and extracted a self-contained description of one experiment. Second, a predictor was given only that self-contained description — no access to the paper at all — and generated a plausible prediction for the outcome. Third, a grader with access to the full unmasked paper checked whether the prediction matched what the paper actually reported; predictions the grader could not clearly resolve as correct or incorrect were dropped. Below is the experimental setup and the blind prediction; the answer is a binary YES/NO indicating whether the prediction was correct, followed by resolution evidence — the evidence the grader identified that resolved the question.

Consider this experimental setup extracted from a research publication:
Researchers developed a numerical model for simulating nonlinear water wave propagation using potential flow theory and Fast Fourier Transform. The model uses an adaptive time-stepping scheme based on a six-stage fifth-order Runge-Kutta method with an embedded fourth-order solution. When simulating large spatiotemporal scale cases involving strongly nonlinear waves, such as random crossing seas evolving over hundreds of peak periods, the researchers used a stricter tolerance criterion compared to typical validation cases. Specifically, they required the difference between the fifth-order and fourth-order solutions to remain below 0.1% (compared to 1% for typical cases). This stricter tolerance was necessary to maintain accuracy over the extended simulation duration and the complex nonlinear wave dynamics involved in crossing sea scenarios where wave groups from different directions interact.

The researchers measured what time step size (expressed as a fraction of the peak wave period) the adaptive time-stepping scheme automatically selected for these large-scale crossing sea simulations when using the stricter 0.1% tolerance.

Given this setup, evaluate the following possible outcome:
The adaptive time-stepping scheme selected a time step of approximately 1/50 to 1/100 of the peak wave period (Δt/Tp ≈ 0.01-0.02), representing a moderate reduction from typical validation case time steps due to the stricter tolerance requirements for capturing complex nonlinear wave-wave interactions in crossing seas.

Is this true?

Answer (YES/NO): YES